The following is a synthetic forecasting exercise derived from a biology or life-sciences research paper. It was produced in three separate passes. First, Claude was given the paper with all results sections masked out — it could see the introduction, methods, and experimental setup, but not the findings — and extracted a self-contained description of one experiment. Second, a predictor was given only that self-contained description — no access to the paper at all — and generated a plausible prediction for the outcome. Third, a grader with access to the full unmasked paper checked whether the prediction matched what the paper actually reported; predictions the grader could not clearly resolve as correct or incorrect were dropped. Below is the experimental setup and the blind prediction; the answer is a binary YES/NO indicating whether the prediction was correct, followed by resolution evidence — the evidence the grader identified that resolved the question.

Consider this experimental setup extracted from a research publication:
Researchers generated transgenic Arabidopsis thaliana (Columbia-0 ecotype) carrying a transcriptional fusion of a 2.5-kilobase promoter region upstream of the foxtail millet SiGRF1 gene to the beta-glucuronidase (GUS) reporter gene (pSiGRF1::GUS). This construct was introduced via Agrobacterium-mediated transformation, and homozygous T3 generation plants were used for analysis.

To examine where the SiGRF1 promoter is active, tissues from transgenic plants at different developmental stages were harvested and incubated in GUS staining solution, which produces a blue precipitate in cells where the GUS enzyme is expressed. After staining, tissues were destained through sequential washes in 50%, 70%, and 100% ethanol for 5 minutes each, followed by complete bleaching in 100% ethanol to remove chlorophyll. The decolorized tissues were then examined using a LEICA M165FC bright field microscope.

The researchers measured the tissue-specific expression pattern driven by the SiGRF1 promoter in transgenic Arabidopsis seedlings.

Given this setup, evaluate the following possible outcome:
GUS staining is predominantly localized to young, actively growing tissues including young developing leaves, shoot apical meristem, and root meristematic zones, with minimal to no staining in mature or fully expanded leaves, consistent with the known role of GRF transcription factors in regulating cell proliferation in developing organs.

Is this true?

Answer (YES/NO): NO